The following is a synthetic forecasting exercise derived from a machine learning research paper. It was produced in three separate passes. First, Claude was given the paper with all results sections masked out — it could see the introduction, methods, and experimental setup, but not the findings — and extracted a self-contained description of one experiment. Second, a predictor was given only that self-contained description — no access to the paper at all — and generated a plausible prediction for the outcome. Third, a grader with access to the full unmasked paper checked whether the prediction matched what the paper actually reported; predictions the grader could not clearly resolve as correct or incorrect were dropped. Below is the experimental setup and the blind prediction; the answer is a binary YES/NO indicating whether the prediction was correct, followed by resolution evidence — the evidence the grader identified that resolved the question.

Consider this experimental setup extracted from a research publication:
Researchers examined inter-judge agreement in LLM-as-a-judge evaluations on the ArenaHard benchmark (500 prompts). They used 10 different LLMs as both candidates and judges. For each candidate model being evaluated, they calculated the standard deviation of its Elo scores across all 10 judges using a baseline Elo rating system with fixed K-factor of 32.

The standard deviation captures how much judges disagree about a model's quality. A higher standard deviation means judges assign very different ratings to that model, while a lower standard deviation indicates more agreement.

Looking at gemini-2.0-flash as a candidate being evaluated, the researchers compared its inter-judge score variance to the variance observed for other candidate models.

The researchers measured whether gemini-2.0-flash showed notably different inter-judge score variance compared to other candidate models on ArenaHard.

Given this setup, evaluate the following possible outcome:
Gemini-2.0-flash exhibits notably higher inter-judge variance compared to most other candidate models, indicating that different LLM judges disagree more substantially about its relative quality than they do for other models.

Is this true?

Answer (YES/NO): YES